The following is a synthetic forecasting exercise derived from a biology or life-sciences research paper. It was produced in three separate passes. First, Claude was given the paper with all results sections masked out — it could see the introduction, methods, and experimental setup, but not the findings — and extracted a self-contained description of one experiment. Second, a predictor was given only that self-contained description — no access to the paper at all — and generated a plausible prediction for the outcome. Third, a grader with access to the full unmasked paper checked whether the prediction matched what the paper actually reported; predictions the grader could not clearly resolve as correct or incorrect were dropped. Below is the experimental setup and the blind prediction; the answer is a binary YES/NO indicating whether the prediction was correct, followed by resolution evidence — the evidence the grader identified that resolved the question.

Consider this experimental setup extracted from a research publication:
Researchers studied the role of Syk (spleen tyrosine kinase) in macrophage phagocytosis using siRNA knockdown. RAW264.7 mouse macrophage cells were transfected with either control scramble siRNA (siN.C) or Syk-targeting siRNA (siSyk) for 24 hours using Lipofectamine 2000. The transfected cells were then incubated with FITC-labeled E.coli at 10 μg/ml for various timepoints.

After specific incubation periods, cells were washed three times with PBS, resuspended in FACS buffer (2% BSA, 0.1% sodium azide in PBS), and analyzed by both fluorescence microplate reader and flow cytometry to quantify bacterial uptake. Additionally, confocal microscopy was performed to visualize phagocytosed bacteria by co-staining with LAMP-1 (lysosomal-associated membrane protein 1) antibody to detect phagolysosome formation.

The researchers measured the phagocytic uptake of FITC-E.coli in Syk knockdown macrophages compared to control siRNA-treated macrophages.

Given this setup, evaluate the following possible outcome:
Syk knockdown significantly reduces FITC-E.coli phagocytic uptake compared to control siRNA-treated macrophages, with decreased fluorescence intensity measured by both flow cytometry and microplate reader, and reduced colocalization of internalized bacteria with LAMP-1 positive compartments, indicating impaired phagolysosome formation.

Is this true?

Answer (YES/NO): NO